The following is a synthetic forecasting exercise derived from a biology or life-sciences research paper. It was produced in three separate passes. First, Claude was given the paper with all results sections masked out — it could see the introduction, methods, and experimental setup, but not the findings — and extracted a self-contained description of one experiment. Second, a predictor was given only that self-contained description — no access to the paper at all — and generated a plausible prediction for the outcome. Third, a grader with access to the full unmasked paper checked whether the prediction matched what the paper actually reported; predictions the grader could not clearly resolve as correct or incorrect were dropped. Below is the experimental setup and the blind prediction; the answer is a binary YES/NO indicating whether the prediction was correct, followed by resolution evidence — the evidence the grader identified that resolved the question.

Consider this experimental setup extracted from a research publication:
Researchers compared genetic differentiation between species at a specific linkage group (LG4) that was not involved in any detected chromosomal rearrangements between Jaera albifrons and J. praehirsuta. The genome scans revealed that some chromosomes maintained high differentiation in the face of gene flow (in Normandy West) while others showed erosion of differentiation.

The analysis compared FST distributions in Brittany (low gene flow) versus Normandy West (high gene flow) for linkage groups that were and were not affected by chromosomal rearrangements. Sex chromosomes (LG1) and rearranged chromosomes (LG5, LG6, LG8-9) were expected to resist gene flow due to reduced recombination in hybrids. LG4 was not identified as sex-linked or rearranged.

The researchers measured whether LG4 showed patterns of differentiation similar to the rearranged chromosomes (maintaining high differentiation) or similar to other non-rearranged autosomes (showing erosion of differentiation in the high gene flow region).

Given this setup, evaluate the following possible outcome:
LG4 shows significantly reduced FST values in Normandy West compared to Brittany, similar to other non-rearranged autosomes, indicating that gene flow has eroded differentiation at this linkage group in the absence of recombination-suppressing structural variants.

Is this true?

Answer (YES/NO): NO